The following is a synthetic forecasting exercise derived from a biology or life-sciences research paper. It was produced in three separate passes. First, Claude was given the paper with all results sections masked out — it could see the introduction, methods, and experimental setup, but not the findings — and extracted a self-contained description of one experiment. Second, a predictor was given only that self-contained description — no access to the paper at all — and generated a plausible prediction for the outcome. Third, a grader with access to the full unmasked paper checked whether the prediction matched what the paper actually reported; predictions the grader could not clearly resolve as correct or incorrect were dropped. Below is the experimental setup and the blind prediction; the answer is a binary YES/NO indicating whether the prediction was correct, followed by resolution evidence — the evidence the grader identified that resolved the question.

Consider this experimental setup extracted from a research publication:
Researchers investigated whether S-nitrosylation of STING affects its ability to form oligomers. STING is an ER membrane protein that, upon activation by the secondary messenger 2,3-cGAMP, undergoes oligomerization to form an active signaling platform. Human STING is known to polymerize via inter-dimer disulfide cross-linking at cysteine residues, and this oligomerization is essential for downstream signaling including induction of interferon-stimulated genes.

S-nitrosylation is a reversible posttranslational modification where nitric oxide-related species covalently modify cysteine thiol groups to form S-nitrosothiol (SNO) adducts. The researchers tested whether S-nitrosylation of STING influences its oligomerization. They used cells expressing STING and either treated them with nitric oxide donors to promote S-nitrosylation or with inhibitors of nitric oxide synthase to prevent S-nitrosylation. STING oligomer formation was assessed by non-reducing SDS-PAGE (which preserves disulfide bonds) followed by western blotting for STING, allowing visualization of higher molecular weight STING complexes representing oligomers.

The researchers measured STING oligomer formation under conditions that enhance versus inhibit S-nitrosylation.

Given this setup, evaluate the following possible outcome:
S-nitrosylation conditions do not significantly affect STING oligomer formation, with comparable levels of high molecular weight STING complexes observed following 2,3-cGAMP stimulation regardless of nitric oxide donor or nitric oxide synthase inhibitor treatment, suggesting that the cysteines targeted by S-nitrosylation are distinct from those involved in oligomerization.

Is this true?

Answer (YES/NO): NO